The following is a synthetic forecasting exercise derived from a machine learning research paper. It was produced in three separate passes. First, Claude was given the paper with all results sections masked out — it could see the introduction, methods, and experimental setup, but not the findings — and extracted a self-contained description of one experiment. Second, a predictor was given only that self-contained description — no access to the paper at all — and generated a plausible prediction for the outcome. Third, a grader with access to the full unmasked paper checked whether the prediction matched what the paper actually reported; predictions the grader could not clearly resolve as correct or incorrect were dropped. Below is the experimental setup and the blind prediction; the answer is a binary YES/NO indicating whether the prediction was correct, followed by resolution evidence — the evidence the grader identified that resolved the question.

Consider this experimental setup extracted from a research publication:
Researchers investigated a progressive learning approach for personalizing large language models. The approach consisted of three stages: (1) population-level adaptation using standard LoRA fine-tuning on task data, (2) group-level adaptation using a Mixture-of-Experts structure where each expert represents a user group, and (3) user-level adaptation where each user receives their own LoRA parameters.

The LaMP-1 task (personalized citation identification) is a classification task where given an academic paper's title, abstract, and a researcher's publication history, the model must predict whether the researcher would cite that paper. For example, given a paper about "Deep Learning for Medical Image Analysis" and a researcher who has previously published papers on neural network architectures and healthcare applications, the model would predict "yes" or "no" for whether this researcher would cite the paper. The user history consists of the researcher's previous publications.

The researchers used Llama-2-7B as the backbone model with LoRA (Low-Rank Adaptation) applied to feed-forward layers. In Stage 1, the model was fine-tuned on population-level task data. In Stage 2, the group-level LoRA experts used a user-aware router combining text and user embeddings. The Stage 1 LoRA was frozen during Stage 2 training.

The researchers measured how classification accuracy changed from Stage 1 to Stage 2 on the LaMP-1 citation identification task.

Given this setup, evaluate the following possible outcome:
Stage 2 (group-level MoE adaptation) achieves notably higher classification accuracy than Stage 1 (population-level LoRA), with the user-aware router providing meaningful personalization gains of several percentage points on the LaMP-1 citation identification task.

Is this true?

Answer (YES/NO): NO